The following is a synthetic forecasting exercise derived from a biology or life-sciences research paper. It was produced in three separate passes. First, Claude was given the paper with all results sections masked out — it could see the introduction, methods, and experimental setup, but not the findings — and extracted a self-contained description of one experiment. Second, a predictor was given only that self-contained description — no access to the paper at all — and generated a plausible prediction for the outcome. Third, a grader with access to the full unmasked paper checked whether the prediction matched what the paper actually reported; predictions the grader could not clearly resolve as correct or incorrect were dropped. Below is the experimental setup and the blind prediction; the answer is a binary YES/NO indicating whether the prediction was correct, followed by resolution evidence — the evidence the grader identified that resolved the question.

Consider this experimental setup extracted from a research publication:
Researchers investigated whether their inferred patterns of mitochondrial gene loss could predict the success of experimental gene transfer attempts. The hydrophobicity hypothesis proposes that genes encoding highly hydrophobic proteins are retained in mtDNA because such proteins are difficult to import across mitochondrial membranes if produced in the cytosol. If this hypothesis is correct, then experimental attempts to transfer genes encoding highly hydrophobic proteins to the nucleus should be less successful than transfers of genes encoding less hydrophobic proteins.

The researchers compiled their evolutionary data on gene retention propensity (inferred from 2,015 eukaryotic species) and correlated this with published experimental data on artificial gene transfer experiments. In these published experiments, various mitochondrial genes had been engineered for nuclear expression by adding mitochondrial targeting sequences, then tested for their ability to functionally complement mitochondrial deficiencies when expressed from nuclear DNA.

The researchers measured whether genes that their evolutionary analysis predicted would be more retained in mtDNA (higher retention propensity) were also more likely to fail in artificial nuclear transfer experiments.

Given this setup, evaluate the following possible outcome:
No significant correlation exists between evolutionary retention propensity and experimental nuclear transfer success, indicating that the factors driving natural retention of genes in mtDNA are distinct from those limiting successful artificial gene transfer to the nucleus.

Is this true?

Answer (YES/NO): NO